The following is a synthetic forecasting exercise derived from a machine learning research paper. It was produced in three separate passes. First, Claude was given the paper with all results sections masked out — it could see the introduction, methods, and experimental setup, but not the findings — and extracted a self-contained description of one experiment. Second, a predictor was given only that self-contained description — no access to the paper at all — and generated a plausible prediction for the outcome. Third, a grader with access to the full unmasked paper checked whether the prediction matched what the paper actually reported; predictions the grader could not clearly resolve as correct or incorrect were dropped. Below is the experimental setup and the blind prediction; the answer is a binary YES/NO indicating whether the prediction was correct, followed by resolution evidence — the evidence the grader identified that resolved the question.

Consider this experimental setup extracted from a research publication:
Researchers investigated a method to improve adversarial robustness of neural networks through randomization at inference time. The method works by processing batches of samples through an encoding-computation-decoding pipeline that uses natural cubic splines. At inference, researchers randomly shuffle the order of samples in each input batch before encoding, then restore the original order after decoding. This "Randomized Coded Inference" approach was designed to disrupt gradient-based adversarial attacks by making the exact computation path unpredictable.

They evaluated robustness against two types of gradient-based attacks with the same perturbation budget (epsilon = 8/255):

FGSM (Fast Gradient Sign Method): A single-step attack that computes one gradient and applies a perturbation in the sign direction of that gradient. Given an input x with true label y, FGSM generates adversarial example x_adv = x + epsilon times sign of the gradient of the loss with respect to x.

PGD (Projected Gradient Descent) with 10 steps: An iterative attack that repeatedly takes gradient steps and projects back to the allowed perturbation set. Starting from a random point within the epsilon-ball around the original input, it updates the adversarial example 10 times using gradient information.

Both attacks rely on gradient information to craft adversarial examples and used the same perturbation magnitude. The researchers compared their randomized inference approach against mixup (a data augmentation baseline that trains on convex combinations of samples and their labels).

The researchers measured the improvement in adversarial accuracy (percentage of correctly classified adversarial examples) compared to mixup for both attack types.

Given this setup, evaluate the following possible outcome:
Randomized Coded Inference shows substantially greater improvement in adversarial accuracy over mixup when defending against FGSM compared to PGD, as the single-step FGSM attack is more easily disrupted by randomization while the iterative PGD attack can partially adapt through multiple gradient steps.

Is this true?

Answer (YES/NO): NO